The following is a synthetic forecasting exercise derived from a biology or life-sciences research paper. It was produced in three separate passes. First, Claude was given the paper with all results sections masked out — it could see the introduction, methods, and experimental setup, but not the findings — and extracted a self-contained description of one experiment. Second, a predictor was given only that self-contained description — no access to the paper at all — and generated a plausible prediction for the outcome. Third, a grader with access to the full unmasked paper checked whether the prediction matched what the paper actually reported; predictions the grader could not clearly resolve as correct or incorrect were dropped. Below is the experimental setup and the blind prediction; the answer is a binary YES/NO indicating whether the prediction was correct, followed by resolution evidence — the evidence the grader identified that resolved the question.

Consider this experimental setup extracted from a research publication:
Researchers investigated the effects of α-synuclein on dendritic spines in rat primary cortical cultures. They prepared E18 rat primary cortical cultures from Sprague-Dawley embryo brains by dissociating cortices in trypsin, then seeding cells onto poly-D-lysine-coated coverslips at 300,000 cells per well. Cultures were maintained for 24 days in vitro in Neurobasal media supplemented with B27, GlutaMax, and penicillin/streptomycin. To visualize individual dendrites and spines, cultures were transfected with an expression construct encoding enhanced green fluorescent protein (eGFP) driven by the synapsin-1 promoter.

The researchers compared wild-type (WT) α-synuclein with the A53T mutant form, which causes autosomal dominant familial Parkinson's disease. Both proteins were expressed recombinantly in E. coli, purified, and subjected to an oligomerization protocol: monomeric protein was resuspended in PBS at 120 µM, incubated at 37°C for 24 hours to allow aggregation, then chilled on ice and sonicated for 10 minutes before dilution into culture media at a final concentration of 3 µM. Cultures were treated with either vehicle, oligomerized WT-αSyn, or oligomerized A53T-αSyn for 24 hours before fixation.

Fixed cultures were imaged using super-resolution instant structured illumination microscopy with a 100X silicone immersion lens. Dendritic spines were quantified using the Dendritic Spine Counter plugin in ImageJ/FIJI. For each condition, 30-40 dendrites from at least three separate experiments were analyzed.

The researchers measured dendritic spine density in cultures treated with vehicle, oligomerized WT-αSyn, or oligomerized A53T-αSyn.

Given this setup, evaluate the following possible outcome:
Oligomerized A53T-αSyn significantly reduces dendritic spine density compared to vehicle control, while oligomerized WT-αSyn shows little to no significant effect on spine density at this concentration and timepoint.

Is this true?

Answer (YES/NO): YES